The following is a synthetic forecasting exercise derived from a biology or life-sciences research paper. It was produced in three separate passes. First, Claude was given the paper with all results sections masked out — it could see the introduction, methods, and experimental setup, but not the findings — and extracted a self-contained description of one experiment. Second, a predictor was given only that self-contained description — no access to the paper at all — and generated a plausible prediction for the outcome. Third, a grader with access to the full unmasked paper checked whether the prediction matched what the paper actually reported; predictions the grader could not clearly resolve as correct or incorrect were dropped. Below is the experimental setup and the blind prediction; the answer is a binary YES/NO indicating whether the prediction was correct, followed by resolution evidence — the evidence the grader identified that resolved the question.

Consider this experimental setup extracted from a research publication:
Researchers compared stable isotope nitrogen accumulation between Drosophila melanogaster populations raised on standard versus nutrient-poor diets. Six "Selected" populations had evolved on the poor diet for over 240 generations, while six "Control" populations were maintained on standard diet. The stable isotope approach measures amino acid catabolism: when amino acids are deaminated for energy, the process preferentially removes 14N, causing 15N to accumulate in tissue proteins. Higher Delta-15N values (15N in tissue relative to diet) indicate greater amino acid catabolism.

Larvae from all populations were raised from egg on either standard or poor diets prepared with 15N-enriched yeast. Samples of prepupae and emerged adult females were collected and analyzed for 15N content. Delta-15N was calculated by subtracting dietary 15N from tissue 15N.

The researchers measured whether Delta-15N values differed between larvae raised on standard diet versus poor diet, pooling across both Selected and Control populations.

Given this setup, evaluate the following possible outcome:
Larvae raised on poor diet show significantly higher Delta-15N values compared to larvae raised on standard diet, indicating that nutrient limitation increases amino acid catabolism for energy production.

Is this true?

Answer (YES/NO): NO